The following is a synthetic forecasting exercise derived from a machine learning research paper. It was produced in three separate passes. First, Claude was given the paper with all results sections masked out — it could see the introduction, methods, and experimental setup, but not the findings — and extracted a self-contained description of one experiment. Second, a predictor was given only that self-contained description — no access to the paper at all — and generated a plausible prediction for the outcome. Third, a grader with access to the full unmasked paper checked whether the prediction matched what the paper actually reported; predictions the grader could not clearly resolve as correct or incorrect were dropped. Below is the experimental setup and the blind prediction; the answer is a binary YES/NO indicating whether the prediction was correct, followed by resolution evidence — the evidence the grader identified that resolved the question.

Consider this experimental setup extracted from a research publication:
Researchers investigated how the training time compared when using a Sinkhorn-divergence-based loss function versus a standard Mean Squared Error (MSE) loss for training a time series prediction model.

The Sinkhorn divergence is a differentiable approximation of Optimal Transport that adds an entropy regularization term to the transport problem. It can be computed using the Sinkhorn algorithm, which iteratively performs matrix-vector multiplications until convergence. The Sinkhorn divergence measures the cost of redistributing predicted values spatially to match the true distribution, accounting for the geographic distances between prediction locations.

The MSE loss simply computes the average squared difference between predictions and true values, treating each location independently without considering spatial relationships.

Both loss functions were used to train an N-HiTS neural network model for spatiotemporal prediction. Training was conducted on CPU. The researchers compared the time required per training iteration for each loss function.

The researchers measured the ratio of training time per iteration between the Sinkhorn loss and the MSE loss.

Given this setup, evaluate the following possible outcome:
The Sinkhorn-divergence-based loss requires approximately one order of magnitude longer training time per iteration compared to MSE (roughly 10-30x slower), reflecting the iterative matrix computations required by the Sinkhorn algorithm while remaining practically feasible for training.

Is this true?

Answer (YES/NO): NO